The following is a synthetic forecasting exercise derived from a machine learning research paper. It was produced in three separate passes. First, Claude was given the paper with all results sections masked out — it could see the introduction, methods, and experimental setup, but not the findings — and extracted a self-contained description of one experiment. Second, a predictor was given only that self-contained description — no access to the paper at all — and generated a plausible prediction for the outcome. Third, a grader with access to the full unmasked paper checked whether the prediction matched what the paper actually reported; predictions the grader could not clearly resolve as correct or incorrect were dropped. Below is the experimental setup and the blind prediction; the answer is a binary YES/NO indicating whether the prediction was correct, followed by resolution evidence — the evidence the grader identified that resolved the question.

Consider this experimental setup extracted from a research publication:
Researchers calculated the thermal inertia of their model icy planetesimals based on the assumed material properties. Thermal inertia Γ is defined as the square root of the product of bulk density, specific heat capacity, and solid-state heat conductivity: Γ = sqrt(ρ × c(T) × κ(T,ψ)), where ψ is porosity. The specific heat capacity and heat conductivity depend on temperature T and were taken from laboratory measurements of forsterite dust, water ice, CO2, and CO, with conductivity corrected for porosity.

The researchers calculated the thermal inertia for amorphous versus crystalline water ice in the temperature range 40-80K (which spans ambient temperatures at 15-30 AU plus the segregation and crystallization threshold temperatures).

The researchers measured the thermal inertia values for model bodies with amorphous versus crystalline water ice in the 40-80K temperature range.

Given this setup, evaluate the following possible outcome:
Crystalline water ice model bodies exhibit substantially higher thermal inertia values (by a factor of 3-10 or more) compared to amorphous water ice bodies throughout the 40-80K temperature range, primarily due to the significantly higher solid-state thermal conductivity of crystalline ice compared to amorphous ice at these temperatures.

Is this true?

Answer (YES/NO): NO